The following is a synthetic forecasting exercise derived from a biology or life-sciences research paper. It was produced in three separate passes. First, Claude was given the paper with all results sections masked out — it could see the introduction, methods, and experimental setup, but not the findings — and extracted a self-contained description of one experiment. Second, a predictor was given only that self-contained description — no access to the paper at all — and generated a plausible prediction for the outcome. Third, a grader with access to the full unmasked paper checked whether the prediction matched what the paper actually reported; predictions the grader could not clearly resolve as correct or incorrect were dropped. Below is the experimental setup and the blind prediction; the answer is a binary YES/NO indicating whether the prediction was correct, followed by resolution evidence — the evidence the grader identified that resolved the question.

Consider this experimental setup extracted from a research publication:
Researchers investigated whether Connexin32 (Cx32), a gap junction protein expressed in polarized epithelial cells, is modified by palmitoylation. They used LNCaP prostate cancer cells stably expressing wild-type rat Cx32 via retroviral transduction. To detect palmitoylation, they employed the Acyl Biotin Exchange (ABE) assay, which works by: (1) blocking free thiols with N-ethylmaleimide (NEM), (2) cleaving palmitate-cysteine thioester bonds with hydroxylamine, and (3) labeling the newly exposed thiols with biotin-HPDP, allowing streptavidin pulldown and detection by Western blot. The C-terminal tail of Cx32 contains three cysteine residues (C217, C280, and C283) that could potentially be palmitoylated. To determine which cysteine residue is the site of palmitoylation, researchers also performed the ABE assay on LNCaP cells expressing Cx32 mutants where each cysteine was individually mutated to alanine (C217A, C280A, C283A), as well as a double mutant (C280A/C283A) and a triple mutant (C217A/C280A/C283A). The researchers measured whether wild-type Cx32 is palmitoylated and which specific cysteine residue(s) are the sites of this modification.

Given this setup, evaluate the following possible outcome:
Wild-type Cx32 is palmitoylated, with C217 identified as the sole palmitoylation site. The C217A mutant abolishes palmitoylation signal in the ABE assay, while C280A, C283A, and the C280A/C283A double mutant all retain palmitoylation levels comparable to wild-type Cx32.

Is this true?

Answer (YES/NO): YES